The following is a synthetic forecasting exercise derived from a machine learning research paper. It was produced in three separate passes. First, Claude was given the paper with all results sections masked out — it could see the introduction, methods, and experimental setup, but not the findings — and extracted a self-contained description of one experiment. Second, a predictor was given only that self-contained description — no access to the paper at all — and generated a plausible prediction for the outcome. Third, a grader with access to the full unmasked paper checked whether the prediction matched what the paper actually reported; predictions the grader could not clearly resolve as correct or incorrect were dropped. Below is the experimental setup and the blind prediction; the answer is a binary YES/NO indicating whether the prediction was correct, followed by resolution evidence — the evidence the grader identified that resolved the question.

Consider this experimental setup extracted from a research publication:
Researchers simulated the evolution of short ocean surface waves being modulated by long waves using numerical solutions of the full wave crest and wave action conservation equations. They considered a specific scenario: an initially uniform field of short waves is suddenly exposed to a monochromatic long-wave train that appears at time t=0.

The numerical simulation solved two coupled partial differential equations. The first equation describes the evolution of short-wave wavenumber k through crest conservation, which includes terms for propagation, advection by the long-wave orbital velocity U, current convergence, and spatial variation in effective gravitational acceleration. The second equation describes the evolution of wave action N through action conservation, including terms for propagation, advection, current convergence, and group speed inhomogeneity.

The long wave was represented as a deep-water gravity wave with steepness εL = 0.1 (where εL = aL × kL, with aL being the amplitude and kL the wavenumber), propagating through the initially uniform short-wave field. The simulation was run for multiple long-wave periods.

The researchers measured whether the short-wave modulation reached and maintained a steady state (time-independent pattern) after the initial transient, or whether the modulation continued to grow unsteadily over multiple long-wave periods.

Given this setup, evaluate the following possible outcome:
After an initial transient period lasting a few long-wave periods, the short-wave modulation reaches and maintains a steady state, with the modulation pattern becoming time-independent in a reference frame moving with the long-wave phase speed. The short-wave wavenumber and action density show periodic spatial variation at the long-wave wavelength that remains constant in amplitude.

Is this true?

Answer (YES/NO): NO